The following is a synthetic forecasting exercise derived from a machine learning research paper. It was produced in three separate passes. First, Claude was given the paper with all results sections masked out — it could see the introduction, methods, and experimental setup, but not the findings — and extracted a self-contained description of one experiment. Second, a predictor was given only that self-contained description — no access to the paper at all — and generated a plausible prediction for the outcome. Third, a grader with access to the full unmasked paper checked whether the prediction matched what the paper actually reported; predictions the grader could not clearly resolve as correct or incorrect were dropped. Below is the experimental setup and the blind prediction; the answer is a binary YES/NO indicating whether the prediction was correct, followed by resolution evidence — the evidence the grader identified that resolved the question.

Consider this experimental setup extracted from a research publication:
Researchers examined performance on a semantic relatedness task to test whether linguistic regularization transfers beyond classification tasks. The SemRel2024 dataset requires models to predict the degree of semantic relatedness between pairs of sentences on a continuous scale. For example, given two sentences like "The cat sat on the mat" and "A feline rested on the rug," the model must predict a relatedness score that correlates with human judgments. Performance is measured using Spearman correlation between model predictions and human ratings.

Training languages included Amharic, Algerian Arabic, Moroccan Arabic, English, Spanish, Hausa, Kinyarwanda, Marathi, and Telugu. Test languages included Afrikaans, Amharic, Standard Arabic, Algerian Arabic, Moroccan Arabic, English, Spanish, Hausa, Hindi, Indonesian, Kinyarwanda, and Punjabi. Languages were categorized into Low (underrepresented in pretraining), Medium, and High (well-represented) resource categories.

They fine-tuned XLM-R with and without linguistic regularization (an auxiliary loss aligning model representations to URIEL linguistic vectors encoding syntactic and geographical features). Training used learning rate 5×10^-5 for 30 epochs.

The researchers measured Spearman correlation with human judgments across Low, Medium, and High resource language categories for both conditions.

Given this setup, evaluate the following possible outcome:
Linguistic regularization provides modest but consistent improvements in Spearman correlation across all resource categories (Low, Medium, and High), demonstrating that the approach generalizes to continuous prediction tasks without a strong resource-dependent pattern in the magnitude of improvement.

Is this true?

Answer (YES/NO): NO